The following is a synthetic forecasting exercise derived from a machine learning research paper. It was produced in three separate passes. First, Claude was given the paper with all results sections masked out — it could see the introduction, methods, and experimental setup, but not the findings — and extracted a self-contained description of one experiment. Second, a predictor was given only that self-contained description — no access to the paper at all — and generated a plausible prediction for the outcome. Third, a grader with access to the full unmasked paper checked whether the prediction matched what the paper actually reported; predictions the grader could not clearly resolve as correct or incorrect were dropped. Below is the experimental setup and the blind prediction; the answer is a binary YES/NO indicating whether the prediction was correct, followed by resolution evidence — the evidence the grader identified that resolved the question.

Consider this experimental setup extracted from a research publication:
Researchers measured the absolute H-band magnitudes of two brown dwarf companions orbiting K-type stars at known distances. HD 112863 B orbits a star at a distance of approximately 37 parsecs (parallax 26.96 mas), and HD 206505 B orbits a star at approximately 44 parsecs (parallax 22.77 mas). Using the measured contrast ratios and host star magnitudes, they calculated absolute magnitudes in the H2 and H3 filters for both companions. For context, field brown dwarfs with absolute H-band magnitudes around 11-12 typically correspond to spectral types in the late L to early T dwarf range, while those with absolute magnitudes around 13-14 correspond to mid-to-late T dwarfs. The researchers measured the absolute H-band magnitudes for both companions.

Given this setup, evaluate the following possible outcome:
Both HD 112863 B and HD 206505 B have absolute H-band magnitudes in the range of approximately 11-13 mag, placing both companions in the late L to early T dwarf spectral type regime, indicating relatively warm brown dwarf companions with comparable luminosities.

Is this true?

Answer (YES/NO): NO